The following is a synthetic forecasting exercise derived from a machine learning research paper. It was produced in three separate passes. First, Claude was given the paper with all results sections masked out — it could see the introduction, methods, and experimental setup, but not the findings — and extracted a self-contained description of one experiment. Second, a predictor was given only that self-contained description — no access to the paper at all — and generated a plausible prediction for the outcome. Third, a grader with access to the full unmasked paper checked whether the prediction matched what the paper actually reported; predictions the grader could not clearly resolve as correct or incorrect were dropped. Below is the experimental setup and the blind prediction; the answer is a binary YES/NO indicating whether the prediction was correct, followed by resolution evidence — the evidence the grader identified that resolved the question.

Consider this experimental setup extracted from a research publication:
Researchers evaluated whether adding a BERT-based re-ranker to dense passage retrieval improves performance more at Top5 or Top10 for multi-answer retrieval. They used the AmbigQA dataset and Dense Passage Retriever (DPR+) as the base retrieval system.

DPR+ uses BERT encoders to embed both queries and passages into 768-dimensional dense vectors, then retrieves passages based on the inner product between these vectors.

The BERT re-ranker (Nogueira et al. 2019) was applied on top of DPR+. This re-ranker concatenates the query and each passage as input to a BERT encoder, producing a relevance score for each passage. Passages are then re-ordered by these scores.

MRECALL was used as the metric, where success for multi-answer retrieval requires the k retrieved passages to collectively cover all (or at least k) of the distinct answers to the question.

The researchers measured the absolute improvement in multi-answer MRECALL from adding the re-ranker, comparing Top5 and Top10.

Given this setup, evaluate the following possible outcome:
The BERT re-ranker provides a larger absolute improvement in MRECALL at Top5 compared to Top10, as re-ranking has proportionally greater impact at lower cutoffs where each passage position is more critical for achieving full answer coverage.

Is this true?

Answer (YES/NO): NO